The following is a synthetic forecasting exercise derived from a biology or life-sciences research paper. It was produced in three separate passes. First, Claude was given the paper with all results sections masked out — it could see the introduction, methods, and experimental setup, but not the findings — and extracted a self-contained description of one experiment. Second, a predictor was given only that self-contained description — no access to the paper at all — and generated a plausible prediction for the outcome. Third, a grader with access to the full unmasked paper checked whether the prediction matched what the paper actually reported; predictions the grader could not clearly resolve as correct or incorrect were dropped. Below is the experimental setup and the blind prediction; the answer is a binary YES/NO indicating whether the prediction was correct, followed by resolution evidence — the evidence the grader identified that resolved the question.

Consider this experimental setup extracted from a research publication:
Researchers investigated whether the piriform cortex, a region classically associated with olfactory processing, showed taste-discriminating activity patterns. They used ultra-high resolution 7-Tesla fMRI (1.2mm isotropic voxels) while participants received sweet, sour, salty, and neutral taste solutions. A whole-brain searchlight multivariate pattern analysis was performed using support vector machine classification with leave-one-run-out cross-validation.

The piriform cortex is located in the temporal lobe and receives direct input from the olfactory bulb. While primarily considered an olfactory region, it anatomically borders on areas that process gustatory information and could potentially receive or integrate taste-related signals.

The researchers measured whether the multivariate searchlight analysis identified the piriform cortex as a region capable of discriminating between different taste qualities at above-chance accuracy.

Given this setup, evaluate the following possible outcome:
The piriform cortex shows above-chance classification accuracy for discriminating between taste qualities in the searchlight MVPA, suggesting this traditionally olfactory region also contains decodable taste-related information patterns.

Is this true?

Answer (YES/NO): YES